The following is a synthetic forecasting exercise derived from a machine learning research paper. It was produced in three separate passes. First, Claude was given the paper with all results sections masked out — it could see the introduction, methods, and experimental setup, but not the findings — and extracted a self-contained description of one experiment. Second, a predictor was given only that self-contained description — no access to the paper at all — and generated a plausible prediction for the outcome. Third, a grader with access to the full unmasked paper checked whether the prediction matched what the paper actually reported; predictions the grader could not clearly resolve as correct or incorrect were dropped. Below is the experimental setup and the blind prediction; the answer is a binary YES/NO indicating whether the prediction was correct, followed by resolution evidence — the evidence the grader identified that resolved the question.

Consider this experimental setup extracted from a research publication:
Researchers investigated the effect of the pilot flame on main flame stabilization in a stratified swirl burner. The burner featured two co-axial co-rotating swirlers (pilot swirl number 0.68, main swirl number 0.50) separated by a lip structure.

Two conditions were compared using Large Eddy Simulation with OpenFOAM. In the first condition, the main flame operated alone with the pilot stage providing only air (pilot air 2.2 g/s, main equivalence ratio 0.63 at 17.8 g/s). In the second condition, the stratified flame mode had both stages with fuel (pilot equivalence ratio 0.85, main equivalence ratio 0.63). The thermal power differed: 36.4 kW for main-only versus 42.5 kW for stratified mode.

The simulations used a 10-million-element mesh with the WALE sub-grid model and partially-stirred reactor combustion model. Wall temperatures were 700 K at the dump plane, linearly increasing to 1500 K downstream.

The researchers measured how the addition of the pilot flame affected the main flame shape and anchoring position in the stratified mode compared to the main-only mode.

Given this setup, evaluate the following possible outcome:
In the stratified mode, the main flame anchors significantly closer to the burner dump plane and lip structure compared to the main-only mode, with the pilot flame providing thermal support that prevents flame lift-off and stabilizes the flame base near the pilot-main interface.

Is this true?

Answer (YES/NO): YES